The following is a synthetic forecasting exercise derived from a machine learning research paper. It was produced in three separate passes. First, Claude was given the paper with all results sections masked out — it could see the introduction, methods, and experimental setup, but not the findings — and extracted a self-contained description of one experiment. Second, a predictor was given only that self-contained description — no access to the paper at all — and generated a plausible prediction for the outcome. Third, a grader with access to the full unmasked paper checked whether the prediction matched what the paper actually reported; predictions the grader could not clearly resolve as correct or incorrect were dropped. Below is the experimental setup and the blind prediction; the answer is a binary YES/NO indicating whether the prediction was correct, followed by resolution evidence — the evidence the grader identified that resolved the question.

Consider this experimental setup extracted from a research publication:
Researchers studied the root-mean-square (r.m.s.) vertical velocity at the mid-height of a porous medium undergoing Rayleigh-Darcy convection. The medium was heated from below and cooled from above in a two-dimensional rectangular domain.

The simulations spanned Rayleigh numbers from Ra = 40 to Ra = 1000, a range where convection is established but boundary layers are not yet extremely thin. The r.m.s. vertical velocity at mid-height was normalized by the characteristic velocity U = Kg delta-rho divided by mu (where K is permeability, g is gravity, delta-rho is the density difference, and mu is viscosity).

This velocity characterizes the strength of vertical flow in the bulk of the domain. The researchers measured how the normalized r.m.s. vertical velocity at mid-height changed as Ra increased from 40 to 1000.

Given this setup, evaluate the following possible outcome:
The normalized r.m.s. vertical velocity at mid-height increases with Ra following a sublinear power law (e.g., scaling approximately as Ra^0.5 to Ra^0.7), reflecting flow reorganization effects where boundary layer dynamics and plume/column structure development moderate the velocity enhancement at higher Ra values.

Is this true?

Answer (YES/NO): NO